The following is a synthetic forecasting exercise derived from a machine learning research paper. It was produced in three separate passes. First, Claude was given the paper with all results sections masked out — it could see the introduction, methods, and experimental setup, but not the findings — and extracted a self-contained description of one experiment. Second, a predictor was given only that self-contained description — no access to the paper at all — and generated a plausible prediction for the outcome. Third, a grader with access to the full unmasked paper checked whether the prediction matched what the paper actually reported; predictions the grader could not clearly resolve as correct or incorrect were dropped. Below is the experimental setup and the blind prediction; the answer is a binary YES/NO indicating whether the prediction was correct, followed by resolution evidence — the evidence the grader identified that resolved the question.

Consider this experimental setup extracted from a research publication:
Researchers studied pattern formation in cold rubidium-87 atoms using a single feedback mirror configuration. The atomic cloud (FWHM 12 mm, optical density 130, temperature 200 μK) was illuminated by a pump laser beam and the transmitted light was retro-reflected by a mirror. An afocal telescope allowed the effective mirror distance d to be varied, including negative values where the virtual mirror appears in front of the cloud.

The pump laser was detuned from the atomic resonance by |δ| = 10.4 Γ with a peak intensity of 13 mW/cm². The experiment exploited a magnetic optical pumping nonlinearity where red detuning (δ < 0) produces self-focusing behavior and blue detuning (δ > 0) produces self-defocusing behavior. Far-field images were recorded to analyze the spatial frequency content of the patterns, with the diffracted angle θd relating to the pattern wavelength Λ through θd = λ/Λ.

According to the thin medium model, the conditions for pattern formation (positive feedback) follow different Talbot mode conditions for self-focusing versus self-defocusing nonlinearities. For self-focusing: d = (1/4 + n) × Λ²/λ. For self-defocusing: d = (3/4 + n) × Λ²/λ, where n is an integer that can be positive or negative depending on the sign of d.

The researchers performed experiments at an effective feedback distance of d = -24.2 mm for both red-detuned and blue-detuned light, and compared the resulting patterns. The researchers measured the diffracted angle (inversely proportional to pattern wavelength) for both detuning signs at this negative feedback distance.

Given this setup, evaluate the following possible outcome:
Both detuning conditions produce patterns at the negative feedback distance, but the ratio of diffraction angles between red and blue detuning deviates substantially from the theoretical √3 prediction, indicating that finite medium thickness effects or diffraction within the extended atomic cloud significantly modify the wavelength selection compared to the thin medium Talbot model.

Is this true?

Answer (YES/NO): NO